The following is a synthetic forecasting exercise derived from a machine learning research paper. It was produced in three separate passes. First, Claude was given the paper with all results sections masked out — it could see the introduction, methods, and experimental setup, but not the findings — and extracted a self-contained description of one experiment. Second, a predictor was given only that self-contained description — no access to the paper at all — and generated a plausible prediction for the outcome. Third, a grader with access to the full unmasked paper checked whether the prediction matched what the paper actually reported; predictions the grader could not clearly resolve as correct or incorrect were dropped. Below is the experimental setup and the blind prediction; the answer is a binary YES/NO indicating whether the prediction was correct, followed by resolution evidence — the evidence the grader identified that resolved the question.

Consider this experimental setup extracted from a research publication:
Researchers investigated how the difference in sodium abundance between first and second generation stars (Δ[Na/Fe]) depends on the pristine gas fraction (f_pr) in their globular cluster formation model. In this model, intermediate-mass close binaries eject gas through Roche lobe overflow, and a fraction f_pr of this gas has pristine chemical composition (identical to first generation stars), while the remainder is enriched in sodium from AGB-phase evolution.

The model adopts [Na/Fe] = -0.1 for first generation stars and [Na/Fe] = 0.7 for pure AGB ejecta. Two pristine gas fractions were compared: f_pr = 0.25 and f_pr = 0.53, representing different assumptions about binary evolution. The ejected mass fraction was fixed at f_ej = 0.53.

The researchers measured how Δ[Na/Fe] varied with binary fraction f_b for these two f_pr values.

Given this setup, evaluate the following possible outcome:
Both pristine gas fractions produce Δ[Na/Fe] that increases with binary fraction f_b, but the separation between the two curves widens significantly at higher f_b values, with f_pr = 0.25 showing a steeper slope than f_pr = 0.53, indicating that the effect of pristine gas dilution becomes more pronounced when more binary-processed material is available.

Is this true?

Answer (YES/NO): NO